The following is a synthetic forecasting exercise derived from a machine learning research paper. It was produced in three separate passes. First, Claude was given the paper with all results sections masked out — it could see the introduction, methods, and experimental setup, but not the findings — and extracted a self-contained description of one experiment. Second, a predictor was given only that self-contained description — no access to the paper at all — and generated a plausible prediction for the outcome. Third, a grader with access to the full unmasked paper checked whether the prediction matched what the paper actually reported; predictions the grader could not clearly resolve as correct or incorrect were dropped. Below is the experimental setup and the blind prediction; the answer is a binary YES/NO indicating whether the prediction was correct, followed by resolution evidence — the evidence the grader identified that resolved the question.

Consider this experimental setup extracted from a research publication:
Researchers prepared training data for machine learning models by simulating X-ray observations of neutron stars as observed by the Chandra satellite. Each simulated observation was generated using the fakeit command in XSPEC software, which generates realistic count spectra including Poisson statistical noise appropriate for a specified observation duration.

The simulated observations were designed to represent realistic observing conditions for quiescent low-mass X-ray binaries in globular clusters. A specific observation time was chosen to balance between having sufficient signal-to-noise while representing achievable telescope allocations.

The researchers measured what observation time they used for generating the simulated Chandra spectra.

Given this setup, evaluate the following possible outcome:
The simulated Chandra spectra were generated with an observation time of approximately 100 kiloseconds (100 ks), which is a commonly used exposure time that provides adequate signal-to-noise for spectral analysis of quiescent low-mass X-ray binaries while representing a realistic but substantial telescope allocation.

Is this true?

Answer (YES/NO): YES